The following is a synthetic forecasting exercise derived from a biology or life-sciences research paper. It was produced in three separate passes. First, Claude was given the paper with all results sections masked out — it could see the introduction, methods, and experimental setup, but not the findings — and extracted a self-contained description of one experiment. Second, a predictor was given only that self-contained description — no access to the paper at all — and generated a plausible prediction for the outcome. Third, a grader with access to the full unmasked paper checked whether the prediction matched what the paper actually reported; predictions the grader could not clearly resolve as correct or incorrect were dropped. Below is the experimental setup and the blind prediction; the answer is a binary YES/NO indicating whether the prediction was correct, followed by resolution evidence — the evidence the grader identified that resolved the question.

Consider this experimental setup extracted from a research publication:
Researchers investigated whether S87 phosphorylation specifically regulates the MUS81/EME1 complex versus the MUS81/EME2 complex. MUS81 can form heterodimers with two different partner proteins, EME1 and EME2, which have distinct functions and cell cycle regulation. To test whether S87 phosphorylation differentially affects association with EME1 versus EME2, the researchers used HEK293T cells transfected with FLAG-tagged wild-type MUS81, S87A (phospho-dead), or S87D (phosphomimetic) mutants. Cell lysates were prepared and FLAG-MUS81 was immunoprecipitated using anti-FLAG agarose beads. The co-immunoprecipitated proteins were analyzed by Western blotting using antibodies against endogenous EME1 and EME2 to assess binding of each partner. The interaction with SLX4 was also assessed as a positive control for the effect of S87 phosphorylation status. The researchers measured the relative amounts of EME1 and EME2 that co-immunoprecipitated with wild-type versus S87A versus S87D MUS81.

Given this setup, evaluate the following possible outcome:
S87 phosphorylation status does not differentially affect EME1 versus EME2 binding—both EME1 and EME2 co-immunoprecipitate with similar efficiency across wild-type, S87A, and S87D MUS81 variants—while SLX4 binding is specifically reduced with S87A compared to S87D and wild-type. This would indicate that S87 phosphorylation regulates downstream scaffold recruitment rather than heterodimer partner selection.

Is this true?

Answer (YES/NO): NO